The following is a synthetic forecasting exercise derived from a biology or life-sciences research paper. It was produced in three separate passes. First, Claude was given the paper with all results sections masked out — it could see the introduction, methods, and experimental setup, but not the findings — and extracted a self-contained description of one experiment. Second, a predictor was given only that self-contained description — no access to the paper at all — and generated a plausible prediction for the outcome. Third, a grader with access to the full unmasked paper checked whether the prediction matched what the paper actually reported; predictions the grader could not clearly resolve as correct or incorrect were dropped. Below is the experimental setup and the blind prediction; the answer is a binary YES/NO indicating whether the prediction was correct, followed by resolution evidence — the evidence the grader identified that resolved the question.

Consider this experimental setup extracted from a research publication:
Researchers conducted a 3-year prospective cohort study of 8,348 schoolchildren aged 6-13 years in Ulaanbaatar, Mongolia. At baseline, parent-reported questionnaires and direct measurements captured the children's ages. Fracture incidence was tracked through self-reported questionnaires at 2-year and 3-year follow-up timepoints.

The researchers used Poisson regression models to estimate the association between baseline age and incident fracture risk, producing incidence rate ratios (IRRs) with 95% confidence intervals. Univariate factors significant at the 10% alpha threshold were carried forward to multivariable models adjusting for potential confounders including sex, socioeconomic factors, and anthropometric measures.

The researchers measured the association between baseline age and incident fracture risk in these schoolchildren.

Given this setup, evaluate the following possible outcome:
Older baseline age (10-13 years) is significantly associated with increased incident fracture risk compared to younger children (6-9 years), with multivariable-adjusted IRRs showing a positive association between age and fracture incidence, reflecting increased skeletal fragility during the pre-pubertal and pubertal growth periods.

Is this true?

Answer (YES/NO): YES